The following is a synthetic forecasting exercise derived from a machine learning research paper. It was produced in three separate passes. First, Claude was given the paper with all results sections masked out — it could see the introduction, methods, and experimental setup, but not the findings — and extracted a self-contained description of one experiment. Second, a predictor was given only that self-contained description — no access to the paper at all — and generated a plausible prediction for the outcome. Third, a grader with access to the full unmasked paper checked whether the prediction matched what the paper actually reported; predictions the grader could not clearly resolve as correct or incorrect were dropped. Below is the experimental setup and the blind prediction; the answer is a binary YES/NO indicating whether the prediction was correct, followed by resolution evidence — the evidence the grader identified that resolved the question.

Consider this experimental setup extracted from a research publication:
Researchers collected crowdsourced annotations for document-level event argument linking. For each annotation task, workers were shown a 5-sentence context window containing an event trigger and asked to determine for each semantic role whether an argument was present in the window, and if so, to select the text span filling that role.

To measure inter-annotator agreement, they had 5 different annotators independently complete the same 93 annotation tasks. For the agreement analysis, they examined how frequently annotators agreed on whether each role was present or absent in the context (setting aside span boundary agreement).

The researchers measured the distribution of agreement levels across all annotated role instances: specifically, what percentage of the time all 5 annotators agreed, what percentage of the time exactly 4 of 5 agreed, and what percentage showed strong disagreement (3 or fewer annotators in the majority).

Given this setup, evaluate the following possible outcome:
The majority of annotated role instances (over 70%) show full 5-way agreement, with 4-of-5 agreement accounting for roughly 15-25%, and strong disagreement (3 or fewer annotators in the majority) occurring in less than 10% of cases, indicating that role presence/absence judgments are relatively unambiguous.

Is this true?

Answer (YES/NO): NO